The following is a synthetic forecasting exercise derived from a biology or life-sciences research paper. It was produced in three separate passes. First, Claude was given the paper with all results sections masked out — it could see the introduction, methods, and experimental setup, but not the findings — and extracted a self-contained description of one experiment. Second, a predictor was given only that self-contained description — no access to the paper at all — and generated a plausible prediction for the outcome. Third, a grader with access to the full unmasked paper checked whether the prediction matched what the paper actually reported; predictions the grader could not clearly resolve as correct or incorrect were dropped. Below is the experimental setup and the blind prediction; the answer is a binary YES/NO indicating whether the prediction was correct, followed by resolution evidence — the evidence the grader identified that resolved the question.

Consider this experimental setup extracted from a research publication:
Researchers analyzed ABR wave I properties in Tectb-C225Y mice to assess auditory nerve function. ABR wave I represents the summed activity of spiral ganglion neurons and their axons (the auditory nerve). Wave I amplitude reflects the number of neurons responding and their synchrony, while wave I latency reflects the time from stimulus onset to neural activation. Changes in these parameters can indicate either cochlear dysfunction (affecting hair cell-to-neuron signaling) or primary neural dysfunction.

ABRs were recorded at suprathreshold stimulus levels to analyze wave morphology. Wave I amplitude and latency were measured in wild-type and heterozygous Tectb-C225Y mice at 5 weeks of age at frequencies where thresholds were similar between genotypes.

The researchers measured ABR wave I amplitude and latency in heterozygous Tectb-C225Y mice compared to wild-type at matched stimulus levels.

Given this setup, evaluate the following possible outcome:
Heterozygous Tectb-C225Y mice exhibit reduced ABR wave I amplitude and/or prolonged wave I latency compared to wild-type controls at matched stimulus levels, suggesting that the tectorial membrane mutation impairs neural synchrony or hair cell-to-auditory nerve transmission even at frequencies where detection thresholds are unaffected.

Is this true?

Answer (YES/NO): NO